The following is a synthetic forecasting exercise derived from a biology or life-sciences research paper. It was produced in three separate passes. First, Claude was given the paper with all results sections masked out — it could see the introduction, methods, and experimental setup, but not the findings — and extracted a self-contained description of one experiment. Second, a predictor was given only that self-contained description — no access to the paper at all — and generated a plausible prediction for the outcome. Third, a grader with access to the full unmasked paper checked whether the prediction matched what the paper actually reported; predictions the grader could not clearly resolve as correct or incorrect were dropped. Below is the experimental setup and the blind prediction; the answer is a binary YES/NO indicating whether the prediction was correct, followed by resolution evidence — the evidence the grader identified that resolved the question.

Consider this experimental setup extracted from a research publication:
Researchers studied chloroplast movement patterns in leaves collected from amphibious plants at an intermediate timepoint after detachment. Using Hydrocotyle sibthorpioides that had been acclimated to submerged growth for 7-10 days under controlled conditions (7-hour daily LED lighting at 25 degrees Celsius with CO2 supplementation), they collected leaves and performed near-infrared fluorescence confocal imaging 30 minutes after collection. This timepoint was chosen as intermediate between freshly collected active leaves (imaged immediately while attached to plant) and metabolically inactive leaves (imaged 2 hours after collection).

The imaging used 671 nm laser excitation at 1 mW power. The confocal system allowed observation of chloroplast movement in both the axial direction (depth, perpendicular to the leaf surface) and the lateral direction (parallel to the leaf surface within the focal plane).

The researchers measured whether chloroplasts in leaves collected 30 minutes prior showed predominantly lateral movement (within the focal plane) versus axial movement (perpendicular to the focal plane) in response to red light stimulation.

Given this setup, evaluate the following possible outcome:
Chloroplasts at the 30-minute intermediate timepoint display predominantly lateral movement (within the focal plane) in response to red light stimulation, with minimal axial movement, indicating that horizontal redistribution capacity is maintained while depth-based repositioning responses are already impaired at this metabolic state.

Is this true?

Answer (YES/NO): YES